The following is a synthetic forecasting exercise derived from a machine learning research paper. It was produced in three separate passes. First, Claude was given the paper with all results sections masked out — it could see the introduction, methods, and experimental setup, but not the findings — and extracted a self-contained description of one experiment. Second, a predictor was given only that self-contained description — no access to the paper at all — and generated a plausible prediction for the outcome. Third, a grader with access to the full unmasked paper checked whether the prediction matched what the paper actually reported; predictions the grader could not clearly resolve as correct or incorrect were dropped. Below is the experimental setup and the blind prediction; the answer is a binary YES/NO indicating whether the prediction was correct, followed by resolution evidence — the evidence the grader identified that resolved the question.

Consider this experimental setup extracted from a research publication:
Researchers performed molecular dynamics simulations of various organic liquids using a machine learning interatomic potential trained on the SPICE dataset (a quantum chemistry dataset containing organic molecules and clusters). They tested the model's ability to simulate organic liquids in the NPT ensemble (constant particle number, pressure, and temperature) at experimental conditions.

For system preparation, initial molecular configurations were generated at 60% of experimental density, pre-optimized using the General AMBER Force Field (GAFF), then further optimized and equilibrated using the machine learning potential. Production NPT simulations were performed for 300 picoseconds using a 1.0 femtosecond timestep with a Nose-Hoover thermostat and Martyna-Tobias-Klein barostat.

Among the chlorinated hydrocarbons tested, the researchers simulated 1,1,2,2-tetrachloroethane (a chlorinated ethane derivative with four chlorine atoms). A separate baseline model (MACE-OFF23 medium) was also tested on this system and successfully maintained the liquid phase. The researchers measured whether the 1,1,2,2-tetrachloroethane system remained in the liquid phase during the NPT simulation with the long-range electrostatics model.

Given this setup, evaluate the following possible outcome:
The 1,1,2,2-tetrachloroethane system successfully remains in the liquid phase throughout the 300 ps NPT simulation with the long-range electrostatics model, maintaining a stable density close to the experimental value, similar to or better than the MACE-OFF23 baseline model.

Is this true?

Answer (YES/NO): NO